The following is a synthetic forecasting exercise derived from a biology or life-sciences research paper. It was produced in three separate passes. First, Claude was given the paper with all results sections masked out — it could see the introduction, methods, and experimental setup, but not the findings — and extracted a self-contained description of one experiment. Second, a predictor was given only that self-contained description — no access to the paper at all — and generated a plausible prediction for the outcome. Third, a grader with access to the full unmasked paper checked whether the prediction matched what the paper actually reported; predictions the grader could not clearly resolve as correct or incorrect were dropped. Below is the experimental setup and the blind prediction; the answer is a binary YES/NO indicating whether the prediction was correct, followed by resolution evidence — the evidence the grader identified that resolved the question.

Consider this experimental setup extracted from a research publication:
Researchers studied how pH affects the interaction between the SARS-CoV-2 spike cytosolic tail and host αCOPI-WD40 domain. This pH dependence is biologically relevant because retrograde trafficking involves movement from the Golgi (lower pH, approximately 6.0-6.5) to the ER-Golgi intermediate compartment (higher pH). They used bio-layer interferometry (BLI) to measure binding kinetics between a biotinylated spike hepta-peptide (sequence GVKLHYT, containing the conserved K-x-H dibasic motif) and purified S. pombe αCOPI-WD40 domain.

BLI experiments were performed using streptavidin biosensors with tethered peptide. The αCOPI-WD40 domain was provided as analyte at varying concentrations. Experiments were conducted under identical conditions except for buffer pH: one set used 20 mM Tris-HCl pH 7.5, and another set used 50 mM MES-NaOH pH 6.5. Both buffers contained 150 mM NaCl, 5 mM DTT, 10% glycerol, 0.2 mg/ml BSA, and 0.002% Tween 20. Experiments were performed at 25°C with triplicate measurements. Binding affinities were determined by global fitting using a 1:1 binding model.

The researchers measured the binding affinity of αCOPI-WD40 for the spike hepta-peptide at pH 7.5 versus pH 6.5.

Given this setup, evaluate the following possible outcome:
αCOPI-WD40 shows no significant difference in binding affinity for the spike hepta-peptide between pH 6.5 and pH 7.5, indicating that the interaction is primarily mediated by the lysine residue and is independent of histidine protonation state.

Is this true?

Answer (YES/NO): NO